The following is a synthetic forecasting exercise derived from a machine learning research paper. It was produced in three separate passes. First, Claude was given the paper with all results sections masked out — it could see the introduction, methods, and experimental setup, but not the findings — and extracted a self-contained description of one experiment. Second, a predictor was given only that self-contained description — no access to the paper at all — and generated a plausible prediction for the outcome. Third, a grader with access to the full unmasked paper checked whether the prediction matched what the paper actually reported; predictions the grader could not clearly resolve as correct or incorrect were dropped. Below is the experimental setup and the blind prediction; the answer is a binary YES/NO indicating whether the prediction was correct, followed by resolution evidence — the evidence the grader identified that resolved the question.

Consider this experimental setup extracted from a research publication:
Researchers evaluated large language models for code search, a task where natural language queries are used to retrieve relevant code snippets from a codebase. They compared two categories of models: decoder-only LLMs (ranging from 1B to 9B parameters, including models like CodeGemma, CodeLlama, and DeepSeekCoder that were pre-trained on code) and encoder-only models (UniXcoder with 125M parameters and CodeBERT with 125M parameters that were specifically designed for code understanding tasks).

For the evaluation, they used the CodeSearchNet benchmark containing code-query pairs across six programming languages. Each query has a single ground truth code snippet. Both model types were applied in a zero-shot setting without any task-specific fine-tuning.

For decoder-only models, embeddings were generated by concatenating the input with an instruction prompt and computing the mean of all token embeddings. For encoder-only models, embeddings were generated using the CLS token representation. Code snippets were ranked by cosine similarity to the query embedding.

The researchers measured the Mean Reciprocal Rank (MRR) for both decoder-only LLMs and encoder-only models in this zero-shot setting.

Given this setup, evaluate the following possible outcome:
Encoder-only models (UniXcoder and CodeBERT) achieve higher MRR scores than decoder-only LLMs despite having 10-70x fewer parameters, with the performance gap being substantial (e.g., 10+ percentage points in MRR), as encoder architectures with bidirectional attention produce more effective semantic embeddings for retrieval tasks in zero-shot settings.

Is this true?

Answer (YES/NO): NO